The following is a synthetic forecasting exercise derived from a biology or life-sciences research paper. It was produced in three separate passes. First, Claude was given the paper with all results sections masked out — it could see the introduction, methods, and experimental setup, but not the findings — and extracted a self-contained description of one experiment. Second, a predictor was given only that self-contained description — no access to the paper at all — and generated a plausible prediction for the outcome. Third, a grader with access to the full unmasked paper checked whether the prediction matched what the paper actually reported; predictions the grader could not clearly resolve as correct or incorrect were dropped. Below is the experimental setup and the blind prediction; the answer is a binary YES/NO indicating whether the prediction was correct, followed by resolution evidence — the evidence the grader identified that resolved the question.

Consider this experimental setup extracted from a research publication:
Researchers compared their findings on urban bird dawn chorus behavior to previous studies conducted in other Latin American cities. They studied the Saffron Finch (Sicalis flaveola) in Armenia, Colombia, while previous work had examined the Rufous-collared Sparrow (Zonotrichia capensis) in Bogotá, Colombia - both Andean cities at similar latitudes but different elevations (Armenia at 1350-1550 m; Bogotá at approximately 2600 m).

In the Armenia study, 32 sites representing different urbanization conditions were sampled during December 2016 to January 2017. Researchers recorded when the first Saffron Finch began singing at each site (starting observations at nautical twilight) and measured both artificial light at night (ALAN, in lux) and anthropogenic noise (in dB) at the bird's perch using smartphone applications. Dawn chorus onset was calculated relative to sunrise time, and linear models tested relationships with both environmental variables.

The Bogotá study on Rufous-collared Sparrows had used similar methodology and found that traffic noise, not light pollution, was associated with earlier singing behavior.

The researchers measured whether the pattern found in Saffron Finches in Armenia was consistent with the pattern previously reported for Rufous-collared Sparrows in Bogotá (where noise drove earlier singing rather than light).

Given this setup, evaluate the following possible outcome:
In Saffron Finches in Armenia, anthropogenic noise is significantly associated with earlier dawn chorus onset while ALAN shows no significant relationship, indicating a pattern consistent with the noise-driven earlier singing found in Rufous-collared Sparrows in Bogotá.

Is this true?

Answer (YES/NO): NO